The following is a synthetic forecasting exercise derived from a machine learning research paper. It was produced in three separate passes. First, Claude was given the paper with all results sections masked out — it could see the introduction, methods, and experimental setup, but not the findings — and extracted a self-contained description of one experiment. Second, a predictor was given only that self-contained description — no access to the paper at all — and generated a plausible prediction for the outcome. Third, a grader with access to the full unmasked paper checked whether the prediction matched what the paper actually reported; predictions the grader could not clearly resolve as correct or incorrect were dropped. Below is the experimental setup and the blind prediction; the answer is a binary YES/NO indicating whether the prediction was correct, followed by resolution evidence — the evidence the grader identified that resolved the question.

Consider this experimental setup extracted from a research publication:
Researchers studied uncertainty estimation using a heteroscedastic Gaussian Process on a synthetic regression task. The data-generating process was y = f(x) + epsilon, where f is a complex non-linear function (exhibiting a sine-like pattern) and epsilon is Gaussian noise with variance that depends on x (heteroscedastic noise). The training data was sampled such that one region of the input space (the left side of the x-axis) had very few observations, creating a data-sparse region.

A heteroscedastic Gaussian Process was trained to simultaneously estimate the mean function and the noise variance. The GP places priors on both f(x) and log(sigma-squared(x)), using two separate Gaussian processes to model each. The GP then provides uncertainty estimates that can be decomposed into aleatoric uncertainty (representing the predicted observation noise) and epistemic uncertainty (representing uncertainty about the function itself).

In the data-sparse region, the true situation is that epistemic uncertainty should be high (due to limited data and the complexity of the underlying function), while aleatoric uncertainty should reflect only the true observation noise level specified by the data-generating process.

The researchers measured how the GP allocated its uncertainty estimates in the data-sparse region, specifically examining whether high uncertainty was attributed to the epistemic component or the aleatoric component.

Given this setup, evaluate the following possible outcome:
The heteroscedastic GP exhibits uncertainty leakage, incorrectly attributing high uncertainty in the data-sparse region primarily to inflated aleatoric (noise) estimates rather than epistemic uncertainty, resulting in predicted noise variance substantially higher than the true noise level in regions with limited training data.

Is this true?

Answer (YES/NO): YES